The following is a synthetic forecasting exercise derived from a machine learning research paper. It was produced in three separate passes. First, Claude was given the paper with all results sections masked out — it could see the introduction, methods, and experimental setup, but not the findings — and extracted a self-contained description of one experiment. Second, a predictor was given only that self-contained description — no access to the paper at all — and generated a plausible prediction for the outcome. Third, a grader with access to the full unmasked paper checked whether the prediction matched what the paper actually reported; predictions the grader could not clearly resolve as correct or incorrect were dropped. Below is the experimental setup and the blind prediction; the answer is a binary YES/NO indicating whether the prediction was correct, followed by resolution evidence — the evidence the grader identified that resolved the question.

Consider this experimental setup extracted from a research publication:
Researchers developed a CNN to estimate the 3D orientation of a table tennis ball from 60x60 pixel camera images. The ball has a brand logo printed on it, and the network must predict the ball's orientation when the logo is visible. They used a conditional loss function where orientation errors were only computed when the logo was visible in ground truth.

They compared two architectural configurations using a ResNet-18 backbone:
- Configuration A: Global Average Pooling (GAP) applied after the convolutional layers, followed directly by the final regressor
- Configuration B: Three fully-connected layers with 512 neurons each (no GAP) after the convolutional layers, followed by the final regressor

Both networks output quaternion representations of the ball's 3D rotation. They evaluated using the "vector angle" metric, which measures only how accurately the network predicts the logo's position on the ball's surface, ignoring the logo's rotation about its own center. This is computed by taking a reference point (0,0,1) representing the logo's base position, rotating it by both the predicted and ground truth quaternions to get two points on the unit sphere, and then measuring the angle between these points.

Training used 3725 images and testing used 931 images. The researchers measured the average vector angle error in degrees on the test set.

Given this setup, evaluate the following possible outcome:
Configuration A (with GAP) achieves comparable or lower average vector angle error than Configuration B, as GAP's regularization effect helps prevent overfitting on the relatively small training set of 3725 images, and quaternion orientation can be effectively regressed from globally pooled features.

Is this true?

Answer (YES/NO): YES